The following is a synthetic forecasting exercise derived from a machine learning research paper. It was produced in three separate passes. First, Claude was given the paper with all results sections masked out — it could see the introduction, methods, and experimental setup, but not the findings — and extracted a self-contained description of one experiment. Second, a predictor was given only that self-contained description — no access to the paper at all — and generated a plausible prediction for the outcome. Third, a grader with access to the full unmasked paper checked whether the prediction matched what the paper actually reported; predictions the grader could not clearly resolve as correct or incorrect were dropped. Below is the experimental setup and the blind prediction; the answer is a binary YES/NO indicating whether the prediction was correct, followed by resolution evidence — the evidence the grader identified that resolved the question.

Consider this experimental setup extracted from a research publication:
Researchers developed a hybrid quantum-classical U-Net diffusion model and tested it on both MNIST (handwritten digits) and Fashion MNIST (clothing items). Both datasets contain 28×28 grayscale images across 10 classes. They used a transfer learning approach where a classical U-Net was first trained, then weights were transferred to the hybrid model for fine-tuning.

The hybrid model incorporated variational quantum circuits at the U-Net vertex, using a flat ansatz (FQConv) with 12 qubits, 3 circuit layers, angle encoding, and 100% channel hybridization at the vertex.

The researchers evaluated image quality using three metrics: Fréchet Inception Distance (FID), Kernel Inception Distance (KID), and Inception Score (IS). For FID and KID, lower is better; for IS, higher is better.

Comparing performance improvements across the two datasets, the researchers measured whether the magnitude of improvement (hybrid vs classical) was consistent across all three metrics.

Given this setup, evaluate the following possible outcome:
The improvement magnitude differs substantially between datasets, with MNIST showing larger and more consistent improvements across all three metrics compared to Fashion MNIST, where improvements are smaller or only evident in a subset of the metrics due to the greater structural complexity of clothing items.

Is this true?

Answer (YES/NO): NO